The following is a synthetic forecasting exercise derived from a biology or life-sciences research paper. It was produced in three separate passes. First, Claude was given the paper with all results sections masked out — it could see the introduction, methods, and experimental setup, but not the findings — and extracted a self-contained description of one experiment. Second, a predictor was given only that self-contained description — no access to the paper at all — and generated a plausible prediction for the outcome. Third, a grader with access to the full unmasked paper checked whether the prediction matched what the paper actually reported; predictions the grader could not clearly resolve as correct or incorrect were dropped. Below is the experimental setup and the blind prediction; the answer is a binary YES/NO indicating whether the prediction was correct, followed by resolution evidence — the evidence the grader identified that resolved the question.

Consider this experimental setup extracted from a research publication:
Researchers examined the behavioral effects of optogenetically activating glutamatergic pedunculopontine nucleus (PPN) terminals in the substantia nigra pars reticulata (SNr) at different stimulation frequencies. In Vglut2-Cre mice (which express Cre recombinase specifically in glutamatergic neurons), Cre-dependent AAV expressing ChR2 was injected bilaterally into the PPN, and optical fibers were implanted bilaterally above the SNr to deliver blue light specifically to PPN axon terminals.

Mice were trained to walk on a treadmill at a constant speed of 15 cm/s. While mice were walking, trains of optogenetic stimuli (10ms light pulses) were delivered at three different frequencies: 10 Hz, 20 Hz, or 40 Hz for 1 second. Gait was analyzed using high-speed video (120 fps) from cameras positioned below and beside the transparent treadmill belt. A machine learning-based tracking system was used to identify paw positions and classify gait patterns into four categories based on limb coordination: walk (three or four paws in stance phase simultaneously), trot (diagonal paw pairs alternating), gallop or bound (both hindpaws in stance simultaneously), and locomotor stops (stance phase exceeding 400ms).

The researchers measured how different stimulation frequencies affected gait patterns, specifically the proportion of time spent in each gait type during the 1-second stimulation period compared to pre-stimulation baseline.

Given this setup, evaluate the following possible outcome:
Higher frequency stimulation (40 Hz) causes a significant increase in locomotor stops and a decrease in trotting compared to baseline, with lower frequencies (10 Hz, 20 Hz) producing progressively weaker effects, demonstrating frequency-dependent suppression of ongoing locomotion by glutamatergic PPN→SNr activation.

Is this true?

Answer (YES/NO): YES